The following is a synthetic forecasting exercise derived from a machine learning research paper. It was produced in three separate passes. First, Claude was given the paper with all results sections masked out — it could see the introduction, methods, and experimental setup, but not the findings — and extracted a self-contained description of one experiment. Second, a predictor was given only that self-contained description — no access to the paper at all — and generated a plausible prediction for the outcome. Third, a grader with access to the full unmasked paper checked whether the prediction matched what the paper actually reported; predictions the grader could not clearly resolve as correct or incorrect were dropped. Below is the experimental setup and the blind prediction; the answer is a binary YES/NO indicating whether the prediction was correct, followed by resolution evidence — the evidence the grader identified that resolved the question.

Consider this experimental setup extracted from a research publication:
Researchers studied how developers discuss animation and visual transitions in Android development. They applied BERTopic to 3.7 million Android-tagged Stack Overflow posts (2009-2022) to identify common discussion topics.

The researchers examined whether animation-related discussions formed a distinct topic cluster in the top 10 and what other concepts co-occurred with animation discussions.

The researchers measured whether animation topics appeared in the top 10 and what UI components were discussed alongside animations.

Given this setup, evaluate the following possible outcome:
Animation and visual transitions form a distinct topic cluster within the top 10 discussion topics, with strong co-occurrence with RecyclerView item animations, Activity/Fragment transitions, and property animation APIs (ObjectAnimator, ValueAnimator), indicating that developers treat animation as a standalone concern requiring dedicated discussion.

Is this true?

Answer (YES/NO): NO